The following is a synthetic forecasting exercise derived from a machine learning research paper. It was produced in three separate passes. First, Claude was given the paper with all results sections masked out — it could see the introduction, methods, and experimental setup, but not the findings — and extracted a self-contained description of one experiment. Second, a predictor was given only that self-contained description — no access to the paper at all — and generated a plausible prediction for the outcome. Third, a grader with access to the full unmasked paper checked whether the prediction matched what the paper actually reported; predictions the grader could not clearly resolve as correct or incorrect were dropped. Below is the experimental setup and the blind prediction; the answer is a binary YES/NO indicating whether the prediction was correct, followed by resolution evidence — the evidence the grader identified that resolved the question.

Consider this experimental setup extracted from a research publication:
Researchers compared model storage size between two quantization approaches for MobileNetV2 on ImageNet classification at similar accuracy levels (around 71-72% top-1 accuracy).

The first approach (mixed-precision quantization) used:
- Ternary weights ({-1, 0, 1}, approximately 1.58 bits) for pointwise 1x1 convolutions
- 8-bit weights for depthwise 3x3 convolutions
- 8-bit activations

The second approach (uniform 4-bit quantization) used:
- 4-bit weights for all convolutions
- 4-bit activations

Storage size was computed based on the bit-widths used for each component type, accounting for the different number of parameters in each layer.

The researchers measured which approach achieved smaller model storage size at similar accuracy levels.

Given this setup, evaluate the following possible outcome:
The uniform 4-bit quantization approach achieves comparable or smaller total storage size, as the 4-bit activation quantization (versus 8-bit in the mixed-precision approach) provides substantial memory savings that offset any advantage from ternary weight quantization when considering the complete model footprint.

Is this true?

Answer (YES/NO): YES